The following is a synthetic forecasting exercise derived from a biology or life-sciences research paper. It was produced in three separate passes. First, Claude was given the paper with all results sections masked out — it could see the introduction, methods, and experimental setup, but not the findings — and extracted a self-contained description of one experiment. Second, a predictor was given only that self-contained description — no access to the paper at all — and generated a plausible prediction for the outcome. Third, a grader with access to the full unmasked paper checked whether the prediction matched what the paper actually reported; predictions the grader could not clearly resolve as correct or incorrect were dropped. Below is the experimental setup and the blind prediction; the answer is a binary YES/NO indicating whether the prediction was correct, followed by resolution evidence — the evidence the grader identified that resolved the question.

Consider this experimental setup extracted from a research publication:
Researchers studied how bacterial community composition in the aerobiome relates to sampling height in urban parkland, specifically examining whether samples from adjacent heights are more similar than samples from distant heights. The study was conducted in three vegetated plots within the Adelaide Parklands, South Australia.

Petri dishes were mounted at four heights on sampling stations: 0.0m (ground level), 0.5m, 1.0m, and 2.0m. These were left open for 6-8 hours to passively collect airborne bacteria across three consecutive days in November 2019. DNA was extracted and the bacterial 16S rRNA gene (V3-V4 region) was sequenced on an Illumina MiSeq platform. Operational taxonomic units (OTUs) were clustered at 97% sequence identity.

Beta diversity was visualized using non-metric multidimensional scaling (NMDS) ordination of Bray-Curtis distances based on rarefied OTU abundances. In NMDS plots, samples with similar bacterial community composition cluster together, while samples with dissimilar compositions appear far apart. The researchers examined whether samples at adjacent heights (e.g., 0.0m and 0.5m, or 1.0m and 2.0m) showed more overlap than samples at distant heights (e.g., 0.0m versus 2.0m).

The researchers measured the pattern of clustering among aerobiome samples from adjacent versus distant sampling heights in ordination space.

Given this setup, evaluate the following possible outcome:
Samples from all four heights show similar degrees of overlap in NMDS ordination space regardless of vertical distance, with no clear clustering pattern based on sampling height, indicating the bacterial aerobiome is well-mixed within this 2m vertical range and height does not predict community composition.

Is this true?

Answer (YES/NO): NO